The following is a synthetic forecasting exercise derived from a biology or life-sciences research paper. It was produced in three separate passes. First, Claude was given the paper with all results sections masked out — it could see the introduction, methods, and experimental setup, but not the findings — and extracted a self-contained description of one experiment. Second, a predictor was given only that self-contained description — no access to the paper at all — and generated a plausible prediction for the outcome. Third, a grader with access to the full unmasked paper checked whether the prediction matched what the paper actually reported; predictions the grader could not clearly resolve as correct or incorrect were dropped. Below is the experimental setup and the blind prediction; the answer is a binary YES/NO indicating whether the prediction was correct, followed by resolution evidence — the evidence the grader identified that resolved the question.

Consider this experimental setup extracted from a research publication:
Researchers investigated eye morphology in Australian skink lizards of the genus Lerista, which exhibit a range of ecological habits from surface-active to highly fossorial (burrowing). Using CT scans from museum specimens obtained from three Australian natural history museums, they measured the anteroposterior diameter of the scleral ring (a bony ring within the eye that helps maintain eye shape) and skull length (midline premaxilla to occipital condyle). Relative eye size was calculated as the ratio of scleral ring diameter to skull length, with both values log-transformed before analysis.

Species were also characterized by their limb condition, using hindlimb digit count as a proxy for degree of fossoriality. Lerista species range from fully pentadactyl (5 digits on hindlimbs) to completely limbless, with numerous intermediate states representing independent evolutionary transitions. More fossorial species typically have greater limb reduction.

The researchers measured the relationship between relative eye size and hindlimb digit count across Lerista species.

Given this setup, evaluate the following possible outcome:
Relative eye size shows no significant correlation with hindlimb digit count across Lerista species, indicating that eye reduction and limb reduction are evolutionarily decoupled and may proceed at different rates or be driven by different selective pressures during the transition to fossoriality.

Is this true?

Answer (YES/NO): NO